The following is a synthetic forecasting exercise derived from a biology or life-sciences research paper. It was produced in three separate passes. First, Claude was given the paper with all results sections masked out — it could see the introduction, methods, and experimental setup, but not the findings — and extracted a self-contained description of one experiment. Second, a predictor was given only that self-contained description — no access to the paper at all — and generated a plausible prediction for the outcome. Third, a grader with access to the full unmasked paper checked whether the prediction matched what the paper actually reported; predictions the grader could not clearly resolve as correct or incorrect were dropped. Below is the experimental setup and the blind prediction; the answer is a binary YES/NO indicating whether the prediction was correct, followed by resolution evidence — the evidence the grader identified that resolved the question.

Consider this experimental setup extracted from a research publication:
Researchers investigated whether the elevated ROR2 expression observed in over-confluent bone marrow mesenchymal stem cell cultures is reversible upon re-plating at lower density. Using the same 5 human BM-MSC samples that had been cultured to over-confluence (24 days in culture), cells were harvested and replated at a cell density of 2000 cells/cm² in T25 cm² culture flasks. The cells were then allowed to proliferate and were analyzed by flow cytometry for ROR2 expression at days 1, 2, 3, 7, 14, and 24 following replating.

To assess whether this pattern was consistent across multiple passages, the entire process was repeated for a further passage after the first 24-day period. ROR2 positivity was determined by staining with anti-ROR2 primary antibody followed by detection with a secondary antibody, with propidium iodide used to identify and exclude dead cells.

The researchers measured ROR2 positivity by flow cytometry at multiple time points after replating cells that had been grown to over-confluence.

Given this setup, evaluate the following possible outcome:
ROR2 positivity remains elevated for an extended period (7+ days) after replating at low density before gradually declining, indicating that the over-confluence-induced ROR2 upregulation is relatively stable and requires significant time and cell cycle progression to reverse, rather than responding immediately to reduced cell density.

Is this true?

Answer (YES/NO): NO